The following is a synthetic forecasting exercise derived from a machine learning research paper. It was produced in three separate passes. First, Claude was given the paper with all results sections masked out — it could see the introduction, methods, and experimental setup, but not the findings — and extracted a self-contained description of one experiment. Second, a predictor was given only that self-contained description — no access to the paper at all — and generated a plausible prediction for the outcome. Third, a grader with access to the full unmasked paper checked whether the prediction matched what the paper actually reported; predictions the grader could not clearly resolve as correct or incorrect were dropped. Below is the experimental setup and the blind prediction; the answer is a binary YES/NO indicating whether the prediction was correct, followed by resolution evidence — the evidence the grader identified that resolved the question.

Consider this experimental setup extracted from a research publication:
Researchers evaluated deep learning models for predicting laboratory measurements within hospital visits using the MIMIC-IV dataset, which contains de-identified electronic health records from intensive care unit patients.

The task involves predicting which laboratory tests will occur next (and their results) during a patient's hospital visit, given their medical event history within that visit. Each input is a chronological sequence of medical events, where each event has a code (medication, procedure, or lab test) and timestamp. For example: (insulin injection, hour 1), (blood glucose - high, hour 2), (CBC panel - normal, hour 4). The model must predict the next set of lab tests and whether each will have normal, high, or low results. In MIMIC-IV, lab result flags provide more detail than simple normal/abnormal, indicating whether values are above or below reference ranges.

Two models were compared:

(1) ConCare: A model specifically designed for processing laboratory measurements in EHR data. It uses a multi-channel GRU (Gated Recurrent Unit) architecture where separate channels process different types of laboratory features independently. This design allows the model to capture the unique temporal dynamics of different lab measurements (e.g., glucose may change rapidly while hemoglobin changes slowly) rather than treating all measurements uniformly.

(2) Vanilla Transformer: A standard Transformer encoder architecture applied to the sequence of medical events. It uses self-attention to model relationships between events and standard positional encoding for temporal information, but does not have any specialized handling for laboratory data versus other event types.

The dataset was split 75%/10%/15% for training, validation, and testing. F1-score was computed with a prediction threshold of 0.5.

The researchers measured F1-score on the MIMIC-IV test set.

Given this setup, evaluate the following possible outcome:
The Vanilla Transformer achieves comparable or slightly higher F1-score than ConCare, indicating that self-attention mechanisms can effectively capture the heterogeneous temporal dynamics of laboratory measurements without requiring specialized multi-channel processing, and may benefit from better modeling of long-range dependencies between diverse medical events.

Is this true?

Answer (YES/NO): NO